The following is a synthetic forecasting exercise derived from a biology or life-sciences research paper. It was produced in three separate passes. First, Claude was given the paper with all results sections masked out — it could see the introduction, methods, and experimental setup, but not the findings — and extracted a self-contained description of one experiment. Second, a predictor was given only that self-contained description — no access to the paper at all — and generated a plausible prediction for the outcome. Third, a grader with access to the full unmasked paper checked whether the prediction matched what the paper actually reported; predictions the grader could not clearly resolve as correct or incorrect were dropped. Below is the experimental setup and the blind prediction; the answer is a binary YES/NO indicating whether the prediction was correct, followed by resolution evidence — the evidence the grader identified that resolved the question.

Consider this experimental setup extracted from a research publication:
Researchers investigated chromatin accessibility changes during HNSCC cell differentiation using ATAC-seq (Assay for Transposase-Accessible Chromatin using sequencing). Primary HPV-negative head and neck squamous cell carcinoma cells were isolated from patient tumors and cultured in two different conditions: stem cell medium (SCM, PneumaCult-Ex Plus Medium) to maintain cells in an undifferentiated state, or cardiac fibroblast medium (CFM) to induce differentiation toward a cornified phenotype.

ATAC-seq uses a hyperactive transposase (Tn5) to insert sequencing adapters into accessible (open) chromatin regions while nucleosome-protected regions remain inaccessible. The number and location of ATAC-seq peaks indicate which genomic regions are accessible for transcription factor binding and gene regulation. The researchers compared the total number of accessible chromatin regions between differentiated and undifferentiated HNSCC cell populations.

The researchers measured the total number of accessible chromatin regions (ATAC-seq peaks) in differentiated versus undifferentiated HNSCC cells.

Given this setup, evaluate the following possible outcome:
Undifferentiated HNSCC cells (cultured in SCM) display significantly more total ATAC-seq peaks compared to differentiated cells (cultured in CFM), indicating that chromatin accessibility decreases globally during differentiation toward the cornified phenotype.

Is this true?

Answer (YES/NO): YES